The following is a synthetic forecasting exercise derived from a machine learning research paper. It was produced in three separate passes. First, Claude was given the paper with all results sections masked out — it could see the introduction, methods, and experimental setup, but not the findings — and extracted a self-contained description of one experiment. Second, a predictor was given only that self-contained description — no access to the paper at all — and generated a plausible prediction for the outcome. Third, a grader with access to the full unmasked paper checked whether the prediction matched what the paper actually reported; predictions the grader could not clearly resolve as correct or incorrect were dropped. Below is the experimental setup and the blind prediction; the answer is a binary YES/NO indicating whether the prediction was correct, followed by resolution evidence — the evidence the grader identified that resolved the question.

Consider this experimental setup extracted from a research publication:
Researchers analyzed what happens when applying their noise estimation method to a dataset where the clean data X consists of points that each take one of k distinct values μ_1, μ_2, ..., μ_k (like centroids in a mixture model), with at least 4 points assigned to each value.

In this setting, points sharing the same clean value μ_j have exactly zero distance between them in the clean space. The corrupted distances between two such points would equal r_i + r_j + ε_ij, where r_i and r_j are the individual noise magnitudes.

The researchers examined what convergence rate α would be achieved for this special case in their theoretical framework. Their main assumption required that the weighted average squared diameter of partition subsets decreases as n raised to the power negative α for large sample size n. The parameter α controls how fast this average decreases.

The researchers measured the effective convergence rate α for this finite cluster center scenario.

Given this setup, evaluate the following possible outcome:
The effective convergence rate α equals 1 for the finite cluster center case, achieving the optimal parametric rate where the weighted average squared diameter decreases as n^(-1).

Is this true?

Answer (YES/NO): NO